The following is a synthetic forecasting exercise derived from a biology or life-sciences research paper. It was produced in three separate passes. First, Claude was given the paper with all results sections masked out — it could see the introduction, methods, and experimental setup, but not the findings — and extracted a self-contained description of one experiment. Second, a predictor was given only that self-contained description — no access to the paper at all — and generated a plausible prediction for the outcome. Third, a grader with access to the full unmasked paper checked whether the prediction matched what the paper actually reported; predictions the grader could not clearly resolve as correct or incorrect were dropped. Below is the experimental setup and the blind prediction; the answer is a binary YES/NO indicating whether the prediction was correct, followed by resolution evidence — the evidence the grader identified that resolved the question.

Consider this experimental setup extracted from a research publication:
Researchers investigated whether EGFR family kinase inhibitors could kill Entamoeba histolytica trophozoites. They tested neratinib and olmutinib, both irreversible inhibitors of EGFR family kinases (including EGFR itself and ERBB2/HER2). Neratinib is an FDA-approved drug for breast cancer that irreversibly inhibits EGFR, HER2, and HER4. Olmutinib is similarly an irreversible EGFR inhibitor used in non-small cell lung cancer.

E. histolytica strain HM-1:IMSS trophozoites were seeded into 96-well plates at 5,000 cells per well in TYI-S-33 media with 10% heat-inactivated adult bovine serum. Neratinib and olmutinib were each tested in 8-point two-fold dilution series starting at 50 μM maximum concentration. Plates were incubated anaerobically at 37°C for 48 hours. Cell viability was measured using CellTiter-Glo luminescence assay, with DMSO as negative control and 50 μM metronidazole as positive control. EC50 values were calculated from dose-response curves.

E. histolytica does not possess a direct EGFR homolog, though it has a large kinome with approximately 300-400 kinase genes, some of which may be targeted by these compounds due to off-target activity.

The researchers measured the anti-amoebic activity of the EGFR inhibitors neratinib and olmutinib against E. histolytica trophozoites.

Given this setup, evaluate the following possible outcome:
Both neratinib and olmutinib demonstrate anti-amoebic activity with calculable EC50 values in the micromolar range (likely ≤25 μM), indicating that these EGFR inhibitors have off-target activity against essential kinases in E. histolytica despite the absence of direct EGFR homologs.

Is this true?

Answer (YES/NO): YES